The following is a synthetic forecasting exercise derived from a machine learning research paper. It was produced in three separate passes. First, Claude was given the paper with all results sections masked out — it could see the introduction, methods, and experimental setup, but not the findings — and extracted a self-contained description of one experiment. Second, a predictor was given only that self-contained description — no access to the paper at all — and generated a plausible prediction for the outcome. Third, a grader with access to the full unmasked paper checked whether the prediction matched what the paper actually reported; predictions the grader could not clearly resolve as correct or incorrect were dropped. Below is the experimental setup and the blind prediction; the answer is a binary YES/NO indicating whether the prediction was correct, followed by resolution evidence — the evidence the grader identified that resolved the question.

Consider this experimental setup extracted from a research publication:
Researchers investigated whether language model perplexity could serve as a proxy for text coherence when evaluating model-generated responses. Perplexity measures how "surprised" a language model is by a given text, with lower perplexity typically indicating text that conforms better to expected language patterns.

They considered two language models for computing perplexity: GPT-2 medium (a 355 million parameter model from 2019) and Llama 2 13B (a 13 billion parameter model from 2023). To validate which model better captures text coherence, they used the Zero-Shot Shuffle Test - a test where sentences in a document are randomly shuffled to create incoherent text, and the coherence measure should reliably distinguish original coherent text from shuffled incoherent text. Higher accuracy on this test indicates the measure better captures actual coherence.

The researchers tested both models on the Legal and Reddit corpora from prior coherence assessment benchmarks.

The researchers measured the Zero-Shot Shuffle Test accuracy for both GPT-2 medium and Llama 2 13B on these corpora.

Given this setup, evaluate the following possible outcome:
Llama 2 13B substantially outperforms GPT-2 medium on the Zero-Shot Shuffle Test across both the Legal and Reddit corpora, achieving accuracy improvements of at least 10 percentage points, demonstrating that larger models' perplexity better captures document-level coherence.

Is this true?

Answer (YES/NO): NO